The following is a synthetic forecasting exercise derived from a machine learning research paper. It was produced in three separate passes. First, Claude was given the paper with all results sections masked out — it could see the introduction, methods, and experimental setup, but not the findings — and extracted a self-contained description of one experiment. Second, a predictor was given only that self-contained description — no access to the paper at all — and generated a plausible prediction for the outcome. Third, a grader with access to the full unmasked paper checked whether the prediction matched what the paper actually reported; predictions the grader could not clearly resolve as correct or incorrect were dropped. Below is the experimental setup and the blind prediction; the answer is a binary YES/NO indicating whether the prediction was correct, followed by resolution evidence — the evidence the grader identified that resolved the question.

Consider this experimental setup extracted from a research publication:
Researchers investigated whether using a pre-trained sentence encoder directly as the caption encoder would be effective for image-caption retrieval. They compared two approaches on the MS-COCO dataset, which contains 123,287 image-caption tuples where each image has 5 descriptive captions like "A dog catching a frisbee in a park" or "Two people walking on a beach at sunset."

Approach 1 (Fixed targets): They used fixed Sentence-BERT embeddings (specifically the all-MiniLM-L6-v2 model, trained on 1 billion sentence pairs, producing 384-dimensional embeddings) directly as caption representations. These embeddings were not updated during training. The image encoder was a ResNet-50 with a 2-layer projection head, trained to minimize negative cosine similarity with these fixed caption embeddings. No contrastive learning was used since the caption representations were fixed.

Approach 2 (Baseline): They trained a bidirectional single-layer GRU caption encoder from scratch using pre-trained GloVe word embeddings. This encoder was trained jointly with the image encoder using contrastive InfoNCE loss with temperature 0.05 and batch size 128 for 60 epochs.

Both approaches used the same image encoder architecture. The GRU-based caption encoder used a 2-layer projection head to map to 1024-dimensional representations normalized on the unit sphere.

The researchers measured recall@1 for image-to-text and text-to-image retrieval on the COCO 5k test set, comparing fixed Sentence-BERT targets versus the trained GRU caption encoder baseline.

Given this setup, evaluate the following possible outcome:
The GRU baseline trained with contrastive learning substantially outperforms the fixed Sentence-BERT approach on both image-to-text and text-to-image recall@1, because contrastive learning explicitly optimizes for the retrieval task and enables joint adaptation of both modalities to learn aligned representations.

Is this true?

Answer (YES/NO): YES